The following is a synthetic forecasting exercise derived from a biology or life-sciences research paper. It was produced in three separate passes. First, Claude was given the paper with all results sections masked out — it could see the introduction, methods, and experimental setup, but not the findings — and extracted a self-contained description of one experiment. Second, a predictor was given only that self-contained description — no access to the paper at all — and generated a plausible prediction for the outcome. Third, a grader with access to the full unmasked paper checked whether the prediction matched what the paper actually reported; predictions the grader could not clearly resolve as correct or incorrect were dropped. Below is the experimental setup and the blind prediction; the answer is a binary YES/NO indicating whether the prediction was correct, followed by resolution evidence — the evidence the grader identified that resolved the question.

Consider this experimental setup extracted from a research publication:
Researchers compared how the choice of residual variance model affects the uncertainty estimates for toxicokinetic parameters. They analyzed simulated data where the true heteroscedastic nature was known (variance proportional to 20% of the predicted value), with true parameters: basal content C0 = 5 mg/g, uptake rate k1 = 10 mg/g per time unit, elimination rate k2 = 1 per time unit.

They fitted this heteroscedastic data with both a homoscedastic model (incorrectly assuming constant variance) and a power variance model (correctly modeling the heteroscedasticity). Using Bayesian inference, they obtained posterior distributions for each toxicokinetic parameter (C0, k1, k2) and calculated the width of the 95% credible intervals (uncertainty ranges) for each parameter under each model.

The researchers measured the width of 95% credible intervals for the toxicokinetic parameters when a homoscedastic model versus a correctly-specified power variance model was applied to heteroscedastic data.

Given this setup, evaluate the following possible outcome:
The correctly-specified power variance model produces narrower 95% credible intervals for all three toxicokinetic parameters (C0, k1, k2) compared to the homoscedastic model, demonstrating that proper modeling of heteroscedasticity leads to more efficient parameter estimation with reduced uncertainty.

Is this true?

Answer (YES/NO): NO